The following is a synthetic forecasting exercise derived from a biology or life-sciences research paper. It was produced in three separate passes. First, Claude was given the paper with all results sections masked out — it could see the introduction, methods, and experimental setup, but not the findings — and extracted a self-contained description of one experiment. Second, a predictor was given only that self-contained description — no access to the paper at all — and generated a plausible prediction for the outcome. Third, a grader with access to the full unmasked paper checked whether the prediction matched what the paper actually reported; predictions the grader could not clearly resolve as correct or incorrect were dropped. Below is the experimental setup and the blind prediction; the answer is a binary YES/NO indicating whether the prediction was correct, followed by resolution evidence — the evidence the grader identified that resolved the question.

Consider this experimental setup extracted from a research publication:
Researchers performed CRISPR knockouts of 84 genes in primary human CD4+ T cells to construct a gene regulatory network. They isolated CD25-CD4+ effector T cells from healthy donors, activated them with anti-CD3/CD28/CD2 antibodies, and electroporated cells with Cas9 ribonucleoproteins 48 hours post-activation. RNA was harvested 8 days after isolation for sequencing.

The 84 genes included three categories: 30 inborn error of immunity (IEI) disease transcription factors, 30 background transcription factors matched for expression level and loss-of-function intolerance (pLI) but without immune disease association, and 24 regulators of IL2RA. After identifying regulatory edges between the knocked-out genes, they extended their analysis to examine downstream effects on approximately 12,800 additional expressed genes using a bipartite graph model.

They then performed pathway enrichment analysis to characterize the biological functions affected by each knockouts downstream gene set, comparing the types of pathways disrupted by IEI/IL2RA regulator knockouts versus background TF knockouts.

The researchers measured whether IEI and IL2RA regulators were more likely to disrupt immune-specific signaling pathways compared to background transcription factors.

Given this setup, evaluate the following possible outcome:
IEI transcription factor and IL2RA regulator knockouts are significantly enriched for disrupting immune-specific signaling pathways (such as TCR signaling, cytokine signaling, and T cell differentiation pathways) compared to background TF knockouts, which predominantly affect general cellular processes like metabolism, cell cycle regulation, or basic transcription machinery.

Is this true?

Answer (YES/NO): YES